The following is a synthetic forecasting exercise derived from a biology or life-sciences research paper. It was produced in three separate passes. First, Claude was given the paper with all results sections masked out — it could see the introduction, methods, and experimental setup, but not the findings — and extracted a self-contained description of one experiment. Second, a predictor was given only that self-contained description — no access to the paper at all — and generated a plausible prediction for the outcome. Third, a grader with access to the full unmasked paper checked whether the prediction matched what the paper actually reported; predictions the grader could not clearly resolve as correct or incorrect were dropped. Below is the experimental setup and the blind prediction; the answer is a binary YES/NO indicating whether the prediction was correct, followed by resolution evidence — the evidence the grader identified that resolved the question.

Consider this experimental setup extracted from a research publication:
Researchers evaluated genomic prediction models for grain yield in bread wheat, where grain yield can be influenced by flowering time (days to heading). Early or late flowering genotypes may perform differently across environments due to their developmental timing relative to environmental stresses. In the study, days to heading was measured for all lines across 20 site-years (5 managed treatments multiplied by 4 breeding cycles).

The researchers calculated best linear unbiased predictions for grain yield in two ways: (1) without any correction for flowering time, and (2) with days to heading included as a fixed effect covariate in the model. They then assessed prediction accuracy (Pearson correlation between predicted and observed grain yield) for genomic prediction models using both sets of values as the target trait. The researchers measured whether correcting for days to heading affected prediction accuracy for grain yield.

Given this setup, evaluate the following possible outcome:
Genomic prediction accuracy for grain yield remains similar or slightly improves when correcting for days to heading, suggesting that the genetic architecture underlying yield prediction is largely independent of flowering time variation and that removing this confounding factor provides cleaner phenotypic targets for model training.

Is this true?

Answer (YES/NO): YES